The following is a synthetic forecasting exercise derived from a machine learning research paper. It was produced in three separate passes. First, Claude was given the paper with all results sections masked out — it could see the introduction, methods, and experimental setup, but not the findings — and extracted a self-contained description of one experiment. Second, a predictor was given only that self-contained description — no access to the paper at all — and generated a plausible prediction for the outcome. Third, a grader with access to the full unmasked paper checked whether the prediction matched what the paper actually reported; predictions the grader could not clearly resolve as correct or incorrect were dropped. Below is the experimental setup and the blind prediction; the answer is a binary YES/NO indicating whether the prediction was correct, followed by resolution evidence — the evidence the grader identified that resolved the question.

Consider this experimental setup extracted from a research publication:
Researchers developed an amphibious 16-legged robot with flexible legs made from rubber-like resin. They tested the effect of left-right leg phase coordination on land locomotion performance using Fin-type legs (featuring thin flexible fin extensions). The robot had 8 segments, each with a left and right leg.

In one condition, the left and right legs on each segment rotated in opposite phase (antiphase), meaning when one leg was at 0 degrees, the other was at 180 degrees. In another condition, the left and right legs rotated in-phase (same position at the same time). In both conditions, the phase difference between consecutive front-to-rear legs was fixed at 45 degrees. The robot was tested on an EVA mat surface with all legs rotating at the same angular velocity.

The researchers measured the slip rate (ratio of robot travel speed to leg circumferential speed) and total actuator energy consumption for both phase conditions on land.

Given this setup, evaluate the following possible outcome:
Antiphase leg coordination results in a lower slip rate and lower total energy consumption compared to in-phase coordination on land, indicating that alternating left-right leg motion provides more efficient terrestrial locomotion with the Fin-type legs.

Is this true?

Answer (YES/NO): NO